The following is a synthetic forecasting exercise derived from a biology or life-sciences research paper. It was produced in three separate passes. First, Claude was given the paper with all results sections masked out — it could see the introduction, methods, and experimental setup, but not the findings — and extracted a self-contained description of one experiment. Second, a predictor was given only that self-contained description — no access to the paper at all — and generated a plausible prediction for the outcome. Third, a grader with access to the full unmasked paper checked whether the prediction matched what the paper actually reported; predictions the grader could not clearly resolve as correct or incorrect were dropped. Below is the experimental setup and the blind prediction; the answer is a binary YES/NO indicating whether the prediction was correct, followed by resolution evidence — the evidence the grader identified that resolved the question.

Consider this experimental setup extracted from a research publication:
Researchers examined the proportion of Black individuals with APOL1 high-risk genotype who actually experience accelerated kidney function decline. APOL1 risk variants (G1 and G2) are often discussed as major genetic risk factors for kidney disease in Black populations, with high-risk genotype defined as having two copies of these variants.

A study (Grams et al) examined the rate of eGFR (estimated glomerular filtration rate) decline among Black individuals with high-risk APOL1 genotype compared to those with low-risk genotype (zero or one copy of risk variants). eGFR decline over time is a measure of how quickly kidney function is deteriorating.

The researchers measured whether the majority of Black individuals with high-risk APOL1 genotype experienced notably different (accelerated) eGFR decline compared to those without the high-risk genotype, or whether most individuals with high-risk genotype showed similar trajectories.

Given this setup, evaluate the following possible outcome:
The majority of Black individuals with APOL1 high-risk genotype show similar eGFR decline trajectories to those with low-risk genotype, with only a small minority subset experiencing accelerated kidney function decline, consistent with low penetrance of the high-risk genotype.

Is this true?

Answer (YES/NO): YES